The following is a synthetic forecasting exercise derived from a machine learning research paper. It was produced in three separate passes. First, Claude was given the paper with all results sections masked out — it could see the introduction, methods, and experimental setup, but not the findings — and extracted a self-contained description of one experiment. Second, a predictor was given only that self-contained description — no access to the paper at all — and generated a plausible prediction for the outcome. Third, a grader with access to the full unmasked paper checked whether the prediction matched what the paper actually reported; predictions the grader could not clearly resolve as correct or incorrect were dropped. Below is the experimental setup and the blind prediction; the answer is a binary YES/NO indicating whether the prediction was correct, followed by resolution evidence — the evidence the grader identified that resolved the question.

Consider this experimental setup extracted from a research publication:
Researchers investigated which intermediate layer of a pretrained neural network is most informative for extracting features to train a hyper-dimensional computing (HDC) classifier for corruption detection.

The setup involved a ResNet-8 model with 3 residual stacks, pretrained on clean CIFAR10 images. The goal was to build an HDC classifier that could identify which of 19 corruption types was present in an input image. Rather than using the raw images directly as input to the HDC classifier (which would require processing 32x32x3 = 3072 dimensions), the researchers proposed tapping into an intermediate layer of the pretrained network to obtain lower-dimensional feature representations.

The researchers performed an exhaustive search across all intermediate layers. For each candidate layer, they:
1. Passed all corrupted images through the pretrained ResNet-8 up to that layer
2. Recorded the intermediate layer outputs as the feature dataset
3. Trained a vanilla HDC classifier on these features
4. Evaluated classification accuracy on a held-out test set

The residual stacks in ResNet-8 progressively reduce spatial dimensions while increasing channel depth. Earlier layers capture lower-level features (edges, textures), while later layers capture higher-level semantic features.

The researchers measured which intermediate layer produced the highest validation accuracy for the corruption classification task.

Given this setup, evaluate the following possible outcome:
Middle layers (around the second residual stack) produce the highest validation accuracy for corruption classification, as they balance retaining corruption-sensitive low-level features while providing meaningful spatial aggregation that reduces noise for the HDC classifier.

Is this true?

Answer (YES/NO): NO